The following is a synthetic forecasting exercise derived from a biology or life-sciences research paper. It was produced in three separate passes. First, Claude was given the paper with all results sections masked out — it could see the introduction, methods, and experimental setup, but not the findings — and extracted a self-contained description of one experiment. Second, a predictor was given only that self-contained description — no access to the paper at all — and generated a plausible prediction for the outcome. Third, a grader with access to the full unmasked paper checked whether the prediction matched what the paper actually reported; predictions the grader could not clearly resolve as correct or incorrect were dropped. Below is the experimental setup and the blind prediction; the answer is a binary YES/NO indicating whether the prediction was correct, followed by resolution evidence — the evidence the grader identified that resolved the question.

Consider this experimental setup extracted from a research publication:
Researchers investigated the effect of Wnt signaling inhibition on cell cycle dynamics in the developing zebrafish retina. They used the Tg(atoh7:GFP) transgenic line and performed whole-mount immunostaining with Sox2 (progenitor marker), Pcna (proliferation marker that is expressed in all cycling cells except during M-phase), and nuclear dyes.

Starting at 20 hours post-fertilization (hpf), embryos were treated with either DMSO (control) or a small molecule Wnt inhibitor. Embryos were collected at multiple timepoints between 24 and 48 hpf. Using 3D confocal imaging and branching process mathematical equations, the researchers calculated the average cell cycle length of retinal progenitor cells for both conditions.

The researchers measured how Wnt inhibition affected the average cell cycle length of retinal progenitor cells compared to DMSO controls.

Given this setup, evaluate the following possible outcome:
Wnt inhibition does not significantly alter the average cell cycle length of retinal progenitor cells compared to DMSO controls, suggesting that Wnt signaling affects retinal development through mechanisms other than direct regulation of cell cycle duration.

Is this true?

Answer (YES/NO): NO